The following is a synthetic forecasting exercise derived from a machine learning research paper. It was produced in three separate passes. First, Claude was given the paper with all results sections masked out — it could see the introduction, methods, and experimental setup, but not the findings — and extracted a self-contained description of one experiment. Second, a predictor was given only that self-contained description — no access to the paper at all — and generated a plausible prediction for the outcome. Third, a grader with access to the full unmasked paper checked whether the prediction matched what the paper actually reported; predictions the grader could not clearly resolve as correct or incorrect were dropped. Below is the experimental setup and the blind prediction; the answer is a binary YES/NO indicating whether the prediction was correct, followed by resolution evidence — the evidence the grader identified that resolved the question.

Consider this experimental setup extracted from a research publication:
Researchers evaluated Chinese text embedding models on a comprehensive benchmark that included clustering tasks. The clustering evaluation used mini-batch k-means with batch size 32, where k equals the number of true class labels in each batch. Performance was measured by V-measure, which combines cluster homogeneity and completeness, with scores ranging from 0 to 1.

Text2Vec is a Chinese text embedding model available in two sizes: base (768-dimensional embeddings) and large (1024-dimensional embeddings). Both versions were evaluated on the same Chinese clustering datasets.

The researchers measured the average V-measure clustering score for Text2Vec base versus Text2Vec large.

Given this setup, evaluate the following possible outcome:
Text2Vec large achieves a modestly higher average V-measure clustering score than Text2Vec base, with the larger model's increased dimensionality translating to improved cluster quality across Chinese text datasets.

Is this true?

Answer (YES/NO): NO